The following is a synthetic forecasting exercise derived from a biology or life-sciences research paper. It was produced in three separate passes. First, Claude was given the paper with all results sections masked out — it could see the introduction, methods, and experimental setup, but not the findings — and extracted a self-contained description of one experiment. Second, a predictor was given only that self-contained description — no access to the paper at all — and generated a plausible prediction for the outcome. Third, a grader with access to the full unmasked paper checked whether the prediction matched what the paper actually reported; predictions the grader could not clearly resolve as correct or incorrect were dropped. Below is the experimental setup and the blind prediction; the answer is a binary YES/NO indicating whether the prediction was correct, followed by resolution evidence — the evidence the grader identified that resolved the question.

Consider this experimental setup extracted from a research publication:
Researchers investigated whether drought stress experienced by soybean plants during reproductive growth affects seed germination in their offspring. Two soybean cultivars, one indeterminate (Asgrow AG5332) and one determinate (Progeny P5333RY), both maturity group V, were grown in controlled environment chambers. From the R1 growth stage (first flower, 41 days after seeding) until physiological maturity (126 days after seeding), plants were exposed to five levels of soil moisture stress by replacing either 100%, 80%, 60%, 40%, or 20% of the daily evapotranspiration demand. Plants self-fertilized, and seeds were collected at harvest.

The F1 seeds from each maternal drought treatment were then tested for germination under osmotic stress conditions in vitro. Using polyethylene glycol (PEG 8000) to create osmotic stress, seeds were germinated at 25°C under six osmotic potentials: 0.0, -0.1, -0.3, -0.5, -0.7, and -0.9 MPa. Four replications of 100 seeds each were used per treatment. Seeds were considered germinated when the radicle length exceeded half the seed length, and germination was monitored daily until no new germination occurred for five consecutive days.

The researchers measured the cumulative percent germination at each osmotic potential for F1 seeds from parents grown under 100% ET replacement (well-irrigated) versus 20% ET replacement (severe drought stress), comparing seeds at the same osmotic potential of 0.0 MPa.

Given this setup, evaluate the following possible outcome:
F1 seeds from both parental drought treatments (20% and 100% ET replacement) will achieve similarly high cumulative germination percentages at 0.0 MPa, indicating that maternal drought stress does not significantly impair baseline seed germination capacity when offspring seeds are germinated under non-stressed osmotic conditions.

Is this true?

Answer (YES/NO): NO